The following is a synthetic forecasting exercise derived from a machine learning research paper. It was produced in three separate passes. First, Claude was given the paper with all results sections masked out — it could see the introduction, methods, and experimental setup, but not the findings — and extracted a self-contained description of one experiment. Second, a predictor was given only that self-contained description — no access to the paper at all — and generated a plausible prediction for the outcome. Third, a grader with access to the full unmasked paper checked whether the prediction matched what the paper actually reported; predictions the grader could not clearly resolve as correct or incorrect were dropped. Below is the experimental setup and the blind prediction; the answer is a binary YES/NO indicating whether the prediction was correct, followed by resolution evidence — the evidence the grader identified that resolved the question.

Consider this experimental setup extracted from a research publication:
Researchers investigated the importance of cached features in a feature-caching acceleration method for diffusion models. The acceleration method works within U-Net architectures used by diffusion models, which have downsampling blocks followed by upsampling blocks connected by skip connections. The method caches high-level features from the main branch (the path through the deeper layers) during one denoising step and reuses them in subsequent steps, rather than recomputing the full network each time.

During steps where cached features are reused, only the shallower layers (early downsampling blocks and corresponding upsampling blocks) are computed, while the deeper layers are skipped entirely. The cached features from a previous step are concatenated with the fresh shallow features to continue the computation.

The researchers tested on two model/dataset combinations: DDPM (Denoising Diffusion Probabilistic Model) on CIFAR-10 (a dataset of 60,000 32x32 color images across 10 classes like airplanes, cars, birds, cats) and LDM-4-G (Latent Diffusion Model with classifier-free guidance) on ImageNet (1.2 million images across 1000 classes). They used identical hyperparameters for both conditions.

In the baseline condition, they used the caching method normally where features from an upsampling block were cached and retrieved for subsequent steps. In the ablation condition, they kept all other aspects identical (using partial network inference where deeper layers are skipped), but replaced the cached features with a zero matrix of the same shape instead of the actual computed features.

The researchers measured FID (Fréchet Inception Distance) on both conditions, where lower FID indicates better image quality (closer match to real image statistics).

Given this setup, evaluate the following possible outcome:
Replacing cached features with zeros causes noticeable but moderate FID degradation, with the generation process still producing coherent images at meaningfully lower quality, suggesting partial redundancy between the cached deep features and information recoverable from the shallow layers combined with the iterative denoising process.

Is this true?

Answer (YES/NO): NO